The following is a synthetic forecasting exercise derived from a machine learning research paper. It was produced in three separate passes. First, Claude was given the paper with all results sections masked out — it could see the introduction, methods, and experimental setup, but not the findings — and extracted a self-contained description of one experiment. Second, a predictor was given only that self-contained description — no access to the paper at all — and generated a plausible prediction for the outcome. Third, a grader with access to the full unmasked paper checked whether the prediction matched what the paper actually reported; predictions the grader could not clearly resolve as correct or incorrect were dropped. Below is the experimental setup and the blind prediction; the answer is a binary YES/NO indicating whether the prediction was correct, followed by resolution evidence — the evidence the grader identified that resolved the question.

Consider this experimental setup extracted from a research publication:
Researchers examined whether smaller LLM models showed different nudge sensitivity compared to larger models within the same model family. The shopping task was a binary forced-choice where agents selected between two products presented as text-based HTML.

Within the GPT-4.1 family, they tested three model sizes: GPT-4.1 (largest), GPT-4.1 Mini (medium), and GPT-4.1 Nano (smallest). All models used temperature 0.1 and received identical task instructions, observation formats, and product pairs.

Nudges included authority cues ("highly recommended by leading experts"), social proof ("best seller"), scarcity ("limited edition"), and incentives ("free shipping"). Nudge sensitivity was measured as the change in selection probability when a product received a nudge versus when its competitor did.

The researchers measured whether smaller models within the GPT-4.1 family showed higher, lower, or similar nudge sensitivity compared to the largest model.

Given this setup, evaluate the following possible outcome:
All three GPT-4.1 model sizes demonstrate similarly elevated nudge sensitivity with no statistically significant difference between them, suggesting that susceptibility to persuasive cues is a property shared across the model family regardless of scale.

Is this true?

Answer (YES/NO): NO